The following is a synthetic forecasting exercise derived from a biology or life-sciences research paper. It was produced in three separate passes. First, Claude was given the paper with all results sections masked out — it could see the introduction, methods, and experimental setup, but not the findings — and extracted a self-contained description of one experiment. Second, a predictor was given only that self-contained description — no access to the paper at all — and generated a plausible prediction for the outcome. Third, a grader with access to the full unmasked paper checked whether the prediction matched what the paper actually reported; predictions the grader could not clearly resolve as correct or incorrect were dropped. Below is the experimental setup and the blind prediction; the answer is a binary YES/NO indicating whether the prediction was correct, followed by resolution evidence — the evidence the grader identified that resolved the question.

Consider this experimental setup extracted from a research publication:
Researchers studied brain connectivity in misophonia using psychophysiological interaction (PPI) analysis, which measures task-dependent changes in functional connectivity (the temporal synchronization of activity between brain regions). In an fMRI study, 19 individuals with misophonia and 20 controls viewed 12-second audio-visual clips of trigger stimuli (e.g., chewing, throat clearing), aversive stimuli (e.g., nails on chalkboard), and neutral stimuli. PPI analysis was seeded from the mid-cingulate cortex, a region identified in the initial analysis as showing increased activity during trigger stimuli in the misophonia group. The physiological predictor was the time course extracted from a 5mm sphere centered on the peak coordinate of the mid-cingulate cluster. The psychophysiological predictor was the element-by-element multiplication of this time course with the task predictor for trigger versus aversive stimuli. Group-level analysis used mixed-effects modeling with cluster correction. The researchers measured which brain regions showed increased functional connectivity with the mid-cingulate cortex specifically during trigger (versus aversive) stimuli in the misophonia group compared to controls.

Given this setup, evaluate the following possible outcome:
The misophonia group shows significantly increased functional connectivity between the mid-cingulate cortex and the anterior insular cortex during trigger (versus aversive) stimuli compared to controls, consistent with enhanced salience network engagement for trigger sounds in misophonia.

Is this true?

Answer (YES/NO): NO